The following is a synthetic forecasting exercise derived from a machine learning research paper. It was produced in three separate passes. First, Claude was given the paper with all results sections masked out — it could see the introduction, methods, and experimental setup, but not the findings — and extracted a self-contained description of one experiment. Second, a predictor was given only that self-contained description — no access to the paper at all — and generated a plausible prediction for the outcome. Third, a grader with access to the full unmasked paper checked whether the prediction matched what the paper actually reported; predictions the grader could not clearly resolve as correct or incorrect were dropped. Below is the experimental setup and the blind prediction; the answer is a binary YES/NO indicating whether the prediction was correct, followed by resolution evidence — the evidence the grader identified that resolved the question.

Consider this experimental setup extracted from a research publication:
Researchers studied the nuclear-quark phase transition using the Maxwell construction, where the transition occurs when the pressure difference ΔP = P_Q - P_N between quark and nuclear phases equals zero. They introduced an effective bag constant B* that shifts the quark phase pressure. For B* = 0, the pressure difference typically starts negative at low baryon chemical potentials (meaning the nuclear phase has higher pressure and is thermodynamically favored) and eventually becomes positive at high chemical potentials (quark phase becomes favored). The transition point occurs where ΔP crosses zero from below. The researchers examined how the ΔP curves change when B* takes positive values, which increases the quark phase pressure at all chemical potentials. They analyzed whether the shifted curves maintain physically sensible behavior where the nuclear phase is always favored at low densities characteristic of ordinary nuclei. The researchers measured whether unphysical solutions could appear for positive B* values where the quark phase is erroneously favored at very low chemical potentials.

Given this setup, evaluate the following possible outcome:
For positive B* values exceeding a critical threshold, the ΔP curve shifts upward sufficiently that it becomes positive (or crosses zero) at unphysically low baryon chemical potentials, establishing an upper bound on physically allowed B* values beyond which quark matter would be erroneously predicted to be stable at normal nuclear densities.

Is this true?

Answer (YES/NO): YES